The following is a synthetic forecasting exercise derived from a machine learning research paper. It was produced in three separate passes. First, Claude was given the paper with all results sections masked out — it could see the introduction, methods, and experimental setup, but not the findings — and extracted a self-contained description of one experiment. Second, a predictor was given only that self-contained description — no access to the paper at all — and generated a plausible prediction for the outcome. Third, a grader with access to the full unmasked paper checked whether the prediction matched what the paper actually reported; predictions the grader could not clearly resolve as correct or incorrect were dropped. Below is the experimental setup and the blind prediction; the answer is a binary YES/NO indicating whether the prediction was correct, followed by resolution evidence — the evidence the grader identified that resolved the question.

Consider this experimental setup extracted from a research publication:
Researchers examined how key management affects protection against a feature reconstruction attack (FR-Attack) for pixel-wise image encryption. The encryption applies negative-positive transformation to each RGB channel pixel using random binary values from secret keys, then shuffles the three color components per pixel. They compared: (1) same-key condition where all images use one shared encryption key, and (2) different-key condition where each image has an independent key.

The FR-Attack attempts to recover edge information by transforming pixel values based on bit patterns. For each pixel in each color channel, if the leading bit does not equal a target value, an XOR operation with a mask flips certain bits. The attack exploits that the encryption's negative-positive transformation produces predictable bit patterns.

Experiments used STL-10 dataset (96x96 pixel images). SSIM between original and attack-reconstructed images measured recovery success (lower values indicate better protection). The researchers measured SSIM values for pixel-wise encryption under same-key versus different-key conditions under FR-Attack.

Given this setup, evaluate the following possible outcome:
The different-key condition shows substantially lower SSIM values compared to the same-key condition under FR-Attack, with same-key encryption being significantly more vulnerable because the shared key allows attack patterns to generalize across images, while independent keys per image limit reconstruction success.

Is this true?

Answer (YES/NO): NO